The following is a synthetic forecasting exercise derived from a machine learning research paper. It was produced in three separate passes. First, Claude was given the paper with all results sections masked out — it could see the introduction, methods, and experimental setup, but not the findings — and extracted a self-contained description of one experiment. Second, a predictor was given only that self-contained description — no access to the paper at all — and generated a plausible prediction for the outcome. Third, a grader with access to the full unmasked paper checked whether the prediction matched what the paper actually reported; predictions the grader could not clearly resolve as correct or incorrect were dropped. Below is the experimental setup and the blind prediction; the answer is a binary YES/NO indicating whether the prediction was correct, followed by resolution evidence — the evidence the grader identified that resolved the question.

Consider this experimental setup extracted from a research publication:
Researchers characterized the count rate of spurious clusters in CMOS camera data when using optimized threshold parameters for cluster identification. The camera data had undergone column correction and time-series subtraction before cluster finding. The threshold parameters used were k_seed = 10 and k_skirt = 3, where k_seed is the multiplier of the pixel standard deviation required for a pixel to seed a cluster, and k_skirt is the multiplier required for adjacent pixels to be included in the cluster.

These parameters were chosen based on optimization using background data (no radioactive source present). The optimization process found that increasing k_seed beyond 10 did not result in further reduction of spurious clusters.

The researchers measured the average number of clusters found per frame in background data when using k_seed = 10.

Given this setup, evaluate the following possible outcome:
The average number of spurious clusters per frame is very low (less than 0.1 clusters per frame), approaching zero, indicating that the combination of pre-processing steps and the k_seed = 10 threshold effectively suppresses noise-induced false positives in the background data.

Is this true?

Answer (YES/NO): NO